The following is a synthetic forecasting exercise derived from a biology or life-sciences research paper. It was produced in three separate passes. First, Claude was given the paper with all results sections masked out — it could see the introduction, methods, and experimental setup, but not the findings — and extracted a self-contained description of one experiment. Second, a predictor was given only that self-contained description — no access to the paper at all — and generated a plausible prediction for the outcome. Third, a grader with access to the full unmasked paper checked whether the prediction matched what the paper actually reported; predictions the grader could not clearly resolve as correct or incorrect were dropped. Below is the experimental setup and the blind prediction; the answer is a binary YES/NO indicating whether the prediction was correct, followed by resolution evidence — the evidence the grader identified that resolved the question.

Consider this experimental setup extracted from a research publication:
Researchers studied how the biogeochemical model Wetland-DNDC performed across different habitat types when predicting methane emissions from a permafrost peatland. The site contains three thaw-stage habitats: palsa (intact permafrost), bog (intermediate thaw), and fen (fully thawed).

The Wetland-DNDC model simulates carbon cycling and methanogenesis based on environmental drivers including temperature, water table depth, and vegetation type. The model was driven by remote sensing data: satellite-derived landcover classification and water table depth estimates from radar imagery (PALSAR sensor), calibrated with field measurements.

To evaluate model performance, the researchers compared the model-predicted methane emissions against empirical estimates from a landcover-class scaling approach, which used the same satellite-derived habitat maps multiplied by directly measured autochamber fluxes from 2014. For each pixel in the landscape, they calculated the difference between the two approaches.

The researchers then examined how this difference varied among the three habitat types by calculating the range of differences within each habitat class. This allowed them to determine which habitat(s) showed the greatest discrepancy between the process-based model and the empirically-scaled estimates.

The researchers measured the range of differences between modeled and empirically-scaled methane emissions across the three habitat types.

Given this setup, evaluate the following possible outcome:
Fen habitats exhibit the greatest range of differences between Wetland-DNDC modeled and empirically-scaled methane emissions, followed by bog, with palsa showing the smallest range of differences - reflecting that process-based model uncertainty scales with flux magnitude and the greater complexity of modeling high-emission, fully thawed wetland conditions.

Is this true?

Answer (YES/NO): YES